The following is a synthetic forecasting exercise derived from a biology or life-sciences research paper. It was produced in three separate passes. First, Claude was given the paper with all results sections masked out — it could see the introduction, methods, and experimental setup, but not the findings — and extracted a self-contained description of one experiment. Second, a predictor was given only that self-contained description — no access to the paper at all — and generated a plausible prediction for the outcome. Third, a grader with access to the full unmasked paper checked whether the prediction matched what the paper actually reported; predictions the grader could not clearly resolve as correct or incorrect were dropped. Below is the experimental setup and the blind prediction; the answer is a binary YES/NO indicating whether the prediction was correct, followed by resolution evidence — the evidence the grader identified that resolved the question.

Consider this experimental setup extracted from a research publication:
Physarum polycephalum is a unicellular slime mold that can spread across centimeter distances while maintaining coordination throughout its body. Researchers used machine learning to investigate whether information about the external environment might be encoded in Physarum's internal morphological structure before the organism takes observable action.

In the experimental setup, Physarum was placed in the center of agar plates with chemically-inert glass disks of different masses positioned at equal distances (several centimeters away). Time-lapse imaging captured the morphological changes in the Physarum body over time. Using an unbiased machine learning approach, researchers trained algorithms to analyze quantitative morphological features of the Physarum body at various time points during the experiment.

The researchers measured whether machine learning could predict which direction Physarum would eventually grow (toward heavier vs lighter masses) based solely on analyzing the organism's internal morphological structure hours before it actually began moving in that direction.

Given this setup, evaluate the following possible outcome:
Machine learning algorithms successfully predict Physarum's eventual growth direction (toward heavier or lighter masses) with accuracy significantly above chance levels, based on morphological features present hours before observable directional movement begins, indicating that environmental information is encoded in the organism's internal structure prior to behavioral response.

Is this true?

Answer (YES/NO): YES